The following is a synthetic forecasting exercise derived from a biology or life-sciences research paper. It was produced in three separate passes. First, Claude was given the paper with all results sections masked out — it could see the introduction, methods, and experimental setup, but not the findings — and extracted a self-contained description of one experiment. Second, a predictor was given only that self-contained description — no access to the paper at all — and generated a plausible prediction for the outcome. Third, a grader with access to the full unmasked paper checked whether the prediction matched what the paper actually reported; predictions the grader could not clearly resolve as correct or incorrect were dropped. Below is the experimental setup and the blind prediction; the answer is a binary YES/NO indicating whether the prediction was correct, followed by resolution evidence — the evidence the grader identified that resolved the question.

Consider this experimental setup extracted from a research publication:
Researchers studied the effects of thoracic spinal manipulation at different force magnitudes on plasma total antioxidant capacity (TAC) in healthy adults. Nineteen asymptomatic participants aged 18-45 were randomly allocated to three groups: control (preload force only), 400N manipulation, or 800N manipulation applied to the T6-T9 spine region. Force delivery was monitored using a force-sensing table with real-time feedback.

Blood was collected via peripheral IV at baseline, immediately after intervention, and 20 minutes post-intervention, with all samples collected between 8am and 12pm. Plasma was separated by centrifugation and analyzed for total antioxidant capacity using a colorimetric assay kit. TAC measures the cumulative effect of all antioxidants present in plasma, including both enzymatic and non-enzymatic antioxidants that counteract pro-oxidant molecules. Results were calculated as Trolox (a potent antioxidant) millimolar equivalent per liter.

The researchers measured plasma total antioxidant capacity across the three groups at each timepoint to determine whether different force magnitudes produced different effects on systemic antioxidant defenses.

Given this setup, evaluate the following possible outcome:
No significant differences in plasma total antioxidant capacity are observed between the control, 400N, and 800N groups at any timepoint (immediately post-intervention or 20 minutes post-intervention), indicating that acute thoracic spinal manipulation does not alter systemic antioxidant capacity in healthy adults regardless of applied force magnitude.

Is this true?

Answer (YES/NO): NO